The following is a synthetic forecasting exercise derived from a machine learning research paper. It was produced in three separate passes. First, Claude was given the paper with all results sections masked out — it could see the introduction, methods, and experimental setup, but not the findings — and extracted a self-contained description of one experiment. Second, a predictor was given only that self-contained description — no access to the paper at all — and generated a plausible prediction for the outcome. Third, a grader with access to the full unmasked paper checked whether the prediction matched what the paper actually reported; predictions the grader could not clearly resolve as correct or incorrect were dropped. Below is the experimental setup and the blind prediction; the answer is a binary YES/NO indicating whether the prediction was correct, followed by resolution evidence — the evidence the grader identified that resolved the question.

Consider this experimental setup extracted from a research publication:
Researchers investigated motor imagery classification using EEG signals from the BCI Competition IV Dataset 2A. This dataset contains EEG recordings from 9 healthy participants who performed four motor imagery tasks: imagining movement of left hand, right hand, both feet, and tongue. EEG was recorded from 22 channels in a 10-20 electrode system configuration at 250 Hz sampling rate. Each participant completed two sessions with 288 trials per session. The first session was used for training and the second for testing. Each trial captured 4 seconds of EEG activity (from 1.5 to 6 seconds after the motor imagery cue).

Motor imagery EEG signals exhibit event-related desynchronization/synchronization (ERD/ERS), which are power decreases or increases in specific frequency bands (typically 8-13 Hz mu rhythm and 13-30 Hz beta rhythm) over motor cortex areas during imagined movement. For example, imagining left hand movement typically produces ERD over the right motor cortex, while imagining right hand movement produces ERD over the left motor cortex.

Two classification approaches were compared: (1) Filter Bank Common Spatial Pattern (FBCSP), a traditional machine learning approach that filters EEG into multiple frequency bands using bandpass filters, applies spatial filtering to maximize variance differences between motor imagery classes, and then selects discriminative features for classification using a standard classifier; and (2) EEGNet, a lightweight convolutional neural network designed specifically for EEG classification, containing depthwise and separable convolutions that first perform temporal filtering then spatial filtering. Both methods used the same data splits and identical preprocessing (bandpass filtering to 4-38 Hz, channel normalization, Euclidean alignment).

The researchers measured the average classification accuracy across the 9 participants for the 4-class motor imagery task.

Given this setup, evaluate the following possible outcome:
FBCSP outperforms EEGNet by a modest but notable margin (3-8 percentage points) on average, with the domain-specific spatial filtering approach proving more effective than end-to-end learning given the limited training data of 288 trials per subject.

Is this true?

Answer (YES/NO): NO